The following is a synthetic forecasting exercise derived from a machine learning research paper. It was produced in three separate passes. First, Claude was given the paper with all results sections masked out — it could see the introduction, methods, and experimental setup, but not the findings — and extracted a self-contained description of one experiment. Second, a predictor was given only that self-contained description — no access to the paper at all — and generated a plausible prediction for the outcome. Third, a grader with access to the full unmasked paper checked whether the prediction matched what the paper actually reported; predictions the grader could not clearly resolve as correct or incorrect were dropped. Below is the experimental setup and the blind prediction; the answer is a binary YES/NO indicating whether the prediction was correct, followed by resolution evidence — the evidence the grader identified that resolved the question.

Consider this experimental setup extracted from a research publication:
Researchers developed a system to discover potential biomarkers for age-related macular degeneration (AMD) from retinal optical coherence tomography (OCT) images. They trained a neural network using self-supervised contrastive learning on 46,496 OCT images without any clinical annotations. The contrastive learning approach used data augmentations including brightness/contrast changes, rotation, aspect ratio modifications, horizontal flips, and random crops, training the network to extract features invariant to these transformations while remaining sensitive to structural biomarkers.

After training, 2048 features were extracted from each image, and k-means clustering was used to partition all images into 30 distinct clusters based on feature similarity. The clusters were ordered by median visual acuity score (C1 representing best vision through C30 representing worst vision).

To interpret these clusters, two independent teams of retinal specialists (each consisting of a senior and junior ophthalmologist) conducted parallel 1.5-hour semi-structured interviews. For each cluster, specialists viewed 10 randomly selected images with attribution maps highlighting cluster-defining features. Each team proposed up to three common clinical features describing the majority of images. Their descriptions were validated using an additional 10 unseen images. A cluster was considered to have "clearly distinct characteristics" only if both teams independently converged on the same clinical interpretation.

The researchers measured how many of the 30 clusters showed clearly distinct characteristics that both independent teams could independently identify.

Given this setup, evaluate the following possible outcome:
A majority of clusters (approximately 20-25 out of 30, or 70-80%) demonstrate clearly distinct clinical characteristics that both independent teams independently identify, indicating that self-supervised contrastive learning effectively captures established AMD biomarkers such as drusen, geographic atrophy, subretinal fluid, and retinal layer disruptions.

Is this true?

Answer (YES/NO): NO